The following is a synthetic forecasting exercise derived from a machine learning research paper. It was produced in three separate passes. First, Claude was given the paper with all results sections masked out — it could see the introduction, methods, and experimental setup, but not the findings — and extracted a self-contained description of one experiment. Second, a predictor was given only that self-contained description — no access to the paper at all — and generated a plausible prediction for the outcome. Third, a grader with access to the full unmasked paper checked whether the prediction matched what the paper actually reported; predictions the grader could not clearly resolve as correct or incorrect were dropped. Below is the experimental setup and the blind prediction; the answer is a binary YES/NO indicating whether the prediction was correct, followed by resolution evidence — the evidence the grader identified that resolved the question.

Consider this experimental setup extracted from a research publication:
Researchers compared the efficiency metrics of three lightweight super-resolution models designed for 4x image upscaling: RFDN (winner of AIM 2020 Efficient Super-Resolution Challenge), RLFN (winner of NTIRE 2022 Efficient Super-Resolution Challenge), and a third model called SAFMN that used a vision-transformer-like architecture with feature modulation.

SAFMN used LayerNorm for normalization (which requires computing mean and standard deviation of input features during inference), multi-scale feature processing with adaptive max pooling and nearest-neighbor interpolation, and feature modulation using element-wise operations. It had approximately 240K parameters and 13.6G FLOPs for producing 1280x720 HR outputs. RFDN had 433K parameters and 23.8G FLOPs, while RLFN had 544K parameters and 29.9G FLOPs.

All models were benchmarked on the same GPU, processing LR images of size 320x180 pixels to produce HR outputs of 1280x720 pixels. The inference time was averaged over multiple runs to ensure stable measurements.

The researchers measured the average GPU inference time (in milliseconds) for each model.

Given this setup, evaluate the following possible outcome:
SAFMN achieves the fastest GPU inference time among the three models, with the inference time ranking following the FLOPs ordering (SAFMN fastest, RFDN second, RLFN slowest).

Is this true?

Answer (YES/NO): NO